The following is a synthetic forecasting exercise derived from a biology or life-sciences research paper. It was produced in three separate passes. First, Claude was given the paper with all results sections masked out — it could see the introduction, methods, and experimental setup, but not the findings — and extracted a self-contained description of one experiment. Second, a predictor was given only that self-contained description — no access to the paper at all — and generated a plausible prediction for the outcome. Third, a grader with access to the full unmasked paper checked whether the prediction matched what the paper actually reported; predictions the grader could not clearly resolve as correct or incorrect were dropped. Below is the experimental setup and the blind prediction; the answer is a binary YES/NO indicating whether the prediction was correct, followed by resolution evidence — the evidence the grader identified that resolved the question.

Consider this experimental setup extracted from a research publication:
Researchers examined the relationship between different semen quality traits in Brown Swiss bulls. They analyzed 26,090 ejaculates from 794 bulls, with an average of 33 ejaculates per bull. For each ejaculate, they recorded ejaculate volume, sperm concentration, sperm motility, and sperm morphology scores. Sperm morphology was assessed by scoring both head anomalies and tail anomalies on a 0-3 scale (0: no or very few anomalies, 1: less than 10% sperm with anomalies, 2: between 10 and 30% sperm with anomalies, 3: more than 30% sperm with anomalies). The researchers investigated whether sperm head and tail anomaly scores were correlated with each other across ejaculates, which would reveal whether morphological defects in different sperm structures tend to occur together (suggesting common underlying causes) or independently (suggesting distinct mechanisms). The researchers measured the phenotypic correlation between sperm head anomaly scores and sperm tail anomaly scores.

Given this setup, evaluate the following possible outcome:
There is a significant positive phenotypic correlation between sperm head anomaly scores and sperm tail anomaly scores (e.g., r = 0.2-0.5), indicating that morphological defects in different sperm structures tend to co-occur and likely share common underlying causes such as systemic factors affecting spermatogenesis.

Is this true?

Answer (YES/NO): NO